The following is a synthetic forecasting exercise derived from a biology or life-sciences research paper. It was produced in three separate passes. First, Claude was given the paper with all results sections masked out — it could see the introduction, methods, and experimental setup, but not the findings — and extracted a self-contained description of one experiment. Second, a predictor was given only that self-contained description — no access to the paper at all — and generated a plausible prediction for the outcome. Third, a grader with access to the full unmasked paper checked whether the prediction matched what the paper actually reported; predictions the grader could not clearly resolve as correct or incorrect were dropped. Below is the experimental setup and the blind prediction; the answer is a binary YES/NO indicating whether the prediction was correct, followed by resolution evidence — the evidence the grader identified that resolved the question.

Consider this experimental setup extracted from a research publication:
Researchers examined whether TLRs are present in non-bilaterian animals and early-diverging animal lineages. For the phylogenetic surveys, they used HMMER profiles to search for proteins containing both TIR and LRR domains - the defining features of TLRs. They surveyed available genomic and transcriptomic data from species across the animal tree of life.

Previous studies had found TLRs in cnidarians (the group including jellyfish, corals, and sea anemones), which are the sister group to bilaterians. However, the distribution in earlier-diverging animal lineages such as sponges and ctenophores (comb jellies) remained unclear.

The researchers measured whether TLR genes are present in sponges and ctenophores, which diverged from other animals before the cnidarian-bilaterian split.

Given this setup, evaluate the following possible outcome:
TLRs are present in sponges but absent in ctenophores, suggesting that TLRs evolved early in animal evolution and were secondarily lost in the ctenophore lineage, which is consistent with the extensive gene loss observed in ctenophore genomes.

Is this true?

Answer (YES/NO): NO